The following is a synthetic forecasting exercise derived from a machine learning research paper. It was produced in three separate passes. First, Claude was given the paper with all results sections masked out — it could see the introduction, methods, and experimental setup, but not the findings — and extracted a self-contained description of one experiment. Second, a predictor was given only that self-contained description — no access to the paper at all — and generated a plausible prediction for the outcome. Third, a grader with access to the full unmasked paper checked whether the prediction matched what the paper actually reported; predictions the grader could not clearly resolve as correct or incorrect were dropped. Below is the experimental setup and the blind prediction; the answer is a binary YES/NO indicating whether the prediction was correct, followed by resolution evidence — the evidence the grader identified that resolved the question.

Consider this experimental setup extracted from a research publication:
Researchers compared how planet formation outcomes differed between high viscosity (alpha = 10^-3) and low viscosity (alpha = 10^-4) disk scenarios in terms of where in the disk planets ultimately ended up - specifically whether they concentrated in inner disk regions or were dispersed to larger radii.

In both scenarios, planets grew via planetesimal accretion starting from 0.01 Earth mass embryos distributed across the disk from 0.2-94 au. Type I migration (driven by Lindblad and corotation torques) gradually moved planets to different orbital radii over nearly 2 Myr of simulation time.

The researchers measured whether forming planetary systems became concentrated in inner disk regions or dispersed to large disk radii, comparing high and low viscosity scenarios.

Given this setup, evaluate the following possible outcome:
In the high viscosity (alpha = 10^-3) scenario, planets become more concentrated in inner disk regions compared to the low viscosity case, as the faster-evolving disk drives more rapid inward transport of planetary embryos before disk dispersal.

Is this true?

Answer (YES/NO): NO